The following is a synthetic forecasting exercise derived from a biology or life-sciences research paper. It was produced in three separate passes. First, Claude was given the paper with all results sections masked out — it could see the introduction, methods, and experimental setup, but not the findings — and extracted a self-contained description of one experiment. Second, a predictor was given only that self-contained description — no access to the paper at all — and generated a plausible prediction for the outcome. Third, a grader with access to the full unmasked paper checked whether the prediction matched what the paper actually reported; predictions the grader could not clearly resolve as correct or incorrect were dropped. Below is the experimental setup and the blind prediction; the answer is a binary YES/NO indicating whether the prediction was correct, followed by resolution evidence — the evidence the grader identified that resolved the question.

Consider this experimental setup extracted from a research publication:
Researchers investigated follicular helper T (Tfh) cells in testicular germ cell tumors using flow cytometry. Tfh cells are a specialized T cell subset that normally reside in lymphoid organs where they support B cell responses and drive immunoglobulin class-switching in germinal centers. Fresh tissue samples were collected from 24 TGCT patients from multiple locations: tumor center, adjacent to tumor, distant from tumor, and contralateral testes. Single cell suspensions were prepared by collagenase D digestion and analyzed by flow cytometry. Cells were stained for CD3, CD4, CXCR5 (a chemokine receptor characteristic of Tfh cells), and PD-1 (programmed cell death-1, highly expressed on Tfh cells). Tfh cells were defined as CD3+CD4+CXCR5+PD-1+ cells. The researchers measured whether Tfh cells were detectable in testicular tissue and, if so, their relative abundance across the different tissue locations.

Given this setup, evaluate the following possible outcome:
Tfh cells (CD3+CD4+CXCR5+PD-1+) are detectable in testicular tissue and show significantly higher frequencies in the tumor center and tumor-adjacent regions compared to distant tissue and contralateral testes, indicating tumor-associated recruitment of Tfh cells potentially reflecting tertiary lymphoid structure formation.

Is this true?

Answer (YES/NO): NO